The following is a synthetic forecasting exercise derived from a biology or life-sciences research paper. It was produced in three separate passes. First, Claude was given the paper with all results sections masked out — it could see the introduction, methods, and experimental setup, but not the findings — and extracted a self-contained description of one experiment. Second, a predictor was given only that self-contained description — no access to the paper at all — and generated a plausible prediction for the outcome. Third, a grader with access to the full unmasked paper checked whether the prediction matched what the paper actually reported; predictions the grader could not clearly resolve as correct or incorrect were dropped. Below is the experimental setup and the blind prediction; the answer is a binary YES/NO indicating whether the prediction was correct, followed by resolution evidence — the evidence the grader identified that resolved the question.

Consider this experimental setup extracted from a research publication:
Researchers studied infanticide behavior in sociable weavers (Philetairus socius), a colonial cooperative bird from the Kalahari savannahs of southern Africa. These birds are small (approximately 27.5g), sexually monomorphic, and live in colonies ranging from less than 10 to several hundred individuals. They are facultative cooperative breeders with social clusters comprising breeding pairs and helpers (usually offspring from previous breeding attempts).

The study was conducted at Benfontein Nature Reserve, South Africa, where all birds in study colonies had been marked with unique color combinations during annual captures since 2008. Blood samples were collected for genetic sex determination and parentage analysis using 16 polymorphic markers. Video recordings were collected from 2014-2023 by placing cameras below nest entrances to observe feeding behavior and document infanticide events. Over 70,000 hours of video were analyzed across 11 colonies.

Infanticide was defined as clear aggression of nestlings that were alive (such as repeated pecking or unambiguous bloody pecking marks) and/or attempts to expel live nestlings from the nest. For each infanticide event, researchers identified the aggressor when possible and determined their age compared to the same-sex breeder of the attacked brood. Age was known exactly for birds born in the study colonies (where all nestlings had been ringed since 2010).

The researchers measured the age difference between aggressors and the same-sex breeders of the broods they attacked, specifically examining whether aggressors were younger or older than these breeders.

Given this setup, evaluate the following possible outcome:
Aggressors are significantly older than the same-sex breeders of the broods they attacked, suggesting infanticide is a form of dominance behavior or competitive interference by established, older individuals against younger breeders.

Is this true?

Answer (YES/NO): NO